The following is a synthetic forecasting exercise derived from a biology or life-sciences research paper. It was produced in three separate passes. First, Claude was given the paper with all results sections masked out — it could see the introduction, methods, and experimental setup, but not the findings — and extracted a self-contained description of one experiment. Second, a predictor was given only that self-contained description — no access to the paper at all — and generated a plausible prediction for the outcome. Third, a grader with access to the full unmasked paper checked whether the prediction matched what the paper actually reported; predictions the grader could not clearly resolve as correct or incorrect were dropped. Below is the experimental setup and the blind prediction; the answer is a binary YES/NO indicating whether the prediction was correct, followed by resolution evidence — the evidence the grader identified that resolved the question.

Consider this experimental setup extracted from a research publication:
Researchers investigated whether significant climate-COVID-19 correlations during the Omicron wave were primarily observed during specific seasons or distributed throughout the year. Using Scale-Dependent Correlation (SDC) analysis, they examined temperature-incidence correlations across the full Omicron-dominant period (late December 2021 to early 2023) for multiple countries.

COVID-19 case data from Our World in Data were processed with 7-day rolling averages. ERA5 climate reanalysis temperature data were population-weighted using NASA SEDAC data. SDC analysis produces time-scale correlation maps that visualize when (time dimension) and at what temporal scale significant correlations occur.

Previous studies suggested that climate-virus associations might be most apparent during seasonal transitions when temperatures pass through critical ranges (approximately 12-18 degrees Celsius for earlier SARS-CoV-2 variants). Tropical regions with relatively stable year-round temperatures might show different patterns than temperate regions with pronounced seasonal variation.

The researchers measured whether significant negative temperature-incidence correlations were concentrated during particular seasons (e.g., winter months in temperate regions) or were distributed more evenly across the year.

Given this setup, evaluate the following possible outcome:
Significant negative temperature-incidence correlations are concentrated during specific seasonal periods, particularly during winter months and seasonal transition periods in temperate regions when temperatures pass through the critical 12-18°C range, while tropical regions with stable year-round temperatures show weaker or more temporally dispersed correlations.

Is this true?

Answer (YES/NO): YES